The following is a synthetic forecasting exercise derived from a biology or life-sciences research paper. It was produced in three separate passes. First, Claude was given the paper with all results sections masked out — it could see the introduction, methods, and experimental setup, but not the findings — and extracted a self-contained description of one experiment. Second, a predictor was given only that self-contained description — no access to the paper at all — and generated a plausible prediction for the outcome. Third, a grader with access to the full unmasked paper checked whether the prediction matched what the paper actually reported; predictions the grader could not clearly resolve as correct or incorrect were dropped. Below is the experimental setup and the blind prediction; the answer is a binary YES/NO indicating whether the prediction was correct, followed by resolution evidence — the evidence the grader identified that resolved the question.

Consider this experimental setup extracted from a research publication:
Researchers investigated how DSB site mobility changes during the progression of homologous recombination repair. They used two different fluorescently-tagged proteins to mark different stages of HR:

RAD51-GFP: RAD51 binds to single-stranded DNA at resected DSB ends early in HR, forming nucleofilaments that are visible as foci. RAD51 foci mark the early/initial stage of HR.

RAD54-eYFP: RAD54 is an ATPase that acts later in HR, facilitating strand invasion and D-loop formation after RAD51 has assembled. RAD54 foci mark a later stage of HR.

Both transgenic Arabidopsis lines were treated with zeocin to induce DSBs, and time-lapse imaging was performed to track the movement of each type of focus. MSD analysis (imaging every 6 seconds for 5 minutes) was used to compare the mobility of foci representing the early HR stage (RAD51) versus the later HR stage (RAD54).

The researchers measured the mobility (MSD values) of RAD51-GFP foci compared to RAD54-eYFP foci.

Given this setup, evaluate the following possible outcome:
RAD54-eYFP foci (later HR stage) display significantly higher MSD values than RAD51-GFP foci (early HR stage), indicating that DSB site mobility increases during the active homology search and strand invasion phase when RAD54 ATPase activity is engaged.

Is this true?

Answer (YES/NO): NO